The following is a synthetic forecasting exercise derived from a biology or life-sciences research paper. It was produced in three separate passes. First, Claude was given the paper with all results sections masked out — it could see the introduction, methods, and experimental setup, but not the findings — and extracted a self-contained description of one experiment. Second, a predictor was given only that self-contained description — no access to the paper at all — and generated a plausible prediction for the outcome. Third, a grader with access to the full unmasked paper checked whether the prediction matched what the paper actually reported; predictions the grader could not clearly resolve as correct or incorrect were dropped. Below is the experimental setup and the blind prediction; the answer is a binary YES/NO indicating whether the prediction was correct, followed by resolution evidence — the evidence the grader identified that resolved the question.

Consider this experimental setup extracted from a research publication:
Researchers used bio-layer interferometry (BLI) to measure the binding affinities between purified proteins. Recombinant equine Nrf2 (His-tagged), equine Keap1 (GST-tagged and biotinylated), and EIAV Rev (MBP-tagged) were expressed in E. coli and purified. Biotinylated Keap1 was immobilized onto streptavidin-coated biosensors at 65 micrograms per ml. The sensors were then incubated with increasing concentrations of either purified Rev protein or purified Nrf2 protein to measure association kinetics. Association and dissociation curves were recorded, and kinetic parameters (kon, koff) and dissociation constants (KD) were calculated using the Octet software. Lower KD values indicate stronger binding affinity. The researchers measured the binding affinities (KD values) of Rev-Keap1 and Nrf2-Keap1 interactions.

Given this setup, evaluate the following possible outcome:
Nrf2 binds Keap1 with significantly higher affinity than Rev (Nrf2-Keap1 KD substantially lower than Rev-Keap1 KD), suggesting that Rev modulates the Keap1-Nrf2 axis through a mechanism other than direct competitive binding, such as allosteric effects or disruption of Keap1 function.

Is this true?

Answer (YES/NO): NO